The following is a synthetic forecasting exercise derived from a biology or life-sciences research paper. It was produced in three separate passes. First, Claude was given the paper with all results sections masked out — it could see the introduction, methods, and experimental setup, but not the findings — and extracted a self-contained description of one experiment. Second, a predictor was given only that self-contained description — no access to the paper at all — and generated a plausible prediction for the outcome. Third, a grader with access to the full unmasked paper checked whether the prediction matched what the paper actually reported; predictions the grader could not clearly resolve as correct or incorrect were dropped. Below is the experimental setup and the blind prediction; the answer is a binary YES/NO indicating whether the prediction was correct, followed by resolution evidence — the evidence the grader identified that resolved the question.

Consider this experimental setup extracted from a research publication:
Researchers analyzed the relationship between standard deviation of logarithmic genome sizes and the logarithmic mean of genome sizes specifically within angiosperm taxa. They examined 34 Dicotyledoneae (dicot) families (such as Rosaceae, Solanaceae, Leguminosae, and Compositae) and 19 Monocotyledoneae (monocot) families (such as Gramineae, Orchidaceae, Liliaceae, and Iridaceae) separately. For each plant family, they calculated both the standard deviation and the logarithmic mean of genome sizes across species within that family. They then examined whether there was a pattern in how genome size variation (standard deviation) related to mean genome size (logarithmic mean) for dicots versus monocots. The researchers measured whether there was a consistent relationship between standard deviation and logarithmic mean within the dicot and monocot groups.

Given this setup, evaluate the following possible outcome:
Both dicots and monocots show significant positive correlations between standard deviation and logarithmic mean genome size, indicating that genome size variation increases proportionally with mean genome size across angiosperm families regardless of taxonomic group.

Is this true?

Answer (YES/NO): NO